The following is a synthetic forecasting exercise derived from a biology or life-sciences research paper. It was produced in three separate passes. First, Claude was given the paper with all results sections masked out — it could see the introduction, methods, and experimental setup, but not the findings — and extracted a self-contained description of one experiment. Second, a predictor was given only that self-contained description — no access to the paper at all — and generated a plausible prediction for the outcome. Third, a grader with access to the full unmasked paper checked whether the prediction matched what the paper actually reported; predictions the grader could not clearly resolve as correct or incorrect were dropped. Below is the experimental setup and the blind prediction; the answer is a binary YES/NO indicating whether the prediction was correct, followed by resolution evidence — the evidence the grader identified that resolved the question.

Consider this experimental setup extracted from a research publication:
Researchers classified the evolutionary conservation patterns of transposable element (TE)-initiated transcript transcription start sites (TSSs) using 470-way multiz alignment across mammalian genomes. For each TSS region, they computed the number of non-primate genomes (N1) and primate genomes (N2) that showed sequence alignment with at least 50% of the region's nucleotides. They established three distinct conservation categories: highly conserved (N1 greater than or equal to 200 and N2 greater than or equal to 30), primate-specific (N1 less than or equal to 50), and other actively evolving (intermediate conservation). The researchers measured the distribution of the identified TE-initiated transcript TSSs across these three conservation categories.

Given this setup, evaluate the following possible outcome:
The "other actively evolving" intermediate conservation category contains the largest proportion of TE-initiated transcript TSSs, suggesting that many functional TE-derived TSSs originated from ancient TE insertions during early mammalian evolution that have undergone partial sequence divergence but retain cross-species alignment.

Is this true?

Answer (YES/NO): NO